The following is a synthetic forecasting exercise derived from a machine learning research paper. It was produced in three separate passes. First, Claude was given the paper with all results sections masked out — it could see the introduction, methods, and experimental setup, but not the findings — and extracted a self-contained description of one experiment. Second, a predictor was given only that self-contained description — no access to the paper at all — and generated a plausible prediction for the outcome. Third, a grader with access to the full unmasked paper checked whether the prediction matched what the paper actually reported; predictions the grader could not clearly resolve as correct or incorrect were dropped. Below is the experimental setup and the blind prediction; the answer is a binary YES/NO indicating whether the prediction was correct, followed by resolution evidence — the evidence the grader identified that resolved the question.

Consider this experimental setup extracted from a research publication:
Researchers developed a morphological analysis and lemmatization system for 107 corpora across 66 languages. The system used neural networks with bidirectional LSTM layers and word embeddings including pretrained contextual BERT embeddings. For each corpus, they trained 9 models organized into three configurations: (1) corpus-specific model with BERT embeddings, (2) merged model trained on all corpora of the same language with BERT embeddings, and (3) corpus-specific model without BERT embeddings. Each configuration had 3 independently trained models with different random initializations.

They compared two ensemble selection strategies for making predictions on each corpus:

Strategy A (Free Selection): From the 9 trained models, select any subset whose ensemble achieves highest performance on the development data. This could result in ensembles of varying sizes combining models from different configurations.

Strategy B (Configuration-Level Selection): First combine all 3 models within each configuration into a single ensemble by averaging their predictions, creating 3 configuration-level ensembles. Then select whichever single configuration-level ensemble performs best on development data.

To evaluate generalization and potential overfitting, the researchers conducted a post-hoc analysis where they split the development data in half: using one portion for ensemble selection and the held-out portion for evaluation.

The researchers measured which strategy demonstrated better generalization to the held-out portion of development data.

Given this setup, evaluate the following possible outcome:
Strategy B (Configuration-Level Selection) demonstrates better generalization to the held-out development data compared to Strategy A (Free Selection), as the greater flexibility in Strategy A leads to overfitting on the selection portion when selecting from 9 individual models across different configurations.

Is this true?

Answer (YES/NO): YES